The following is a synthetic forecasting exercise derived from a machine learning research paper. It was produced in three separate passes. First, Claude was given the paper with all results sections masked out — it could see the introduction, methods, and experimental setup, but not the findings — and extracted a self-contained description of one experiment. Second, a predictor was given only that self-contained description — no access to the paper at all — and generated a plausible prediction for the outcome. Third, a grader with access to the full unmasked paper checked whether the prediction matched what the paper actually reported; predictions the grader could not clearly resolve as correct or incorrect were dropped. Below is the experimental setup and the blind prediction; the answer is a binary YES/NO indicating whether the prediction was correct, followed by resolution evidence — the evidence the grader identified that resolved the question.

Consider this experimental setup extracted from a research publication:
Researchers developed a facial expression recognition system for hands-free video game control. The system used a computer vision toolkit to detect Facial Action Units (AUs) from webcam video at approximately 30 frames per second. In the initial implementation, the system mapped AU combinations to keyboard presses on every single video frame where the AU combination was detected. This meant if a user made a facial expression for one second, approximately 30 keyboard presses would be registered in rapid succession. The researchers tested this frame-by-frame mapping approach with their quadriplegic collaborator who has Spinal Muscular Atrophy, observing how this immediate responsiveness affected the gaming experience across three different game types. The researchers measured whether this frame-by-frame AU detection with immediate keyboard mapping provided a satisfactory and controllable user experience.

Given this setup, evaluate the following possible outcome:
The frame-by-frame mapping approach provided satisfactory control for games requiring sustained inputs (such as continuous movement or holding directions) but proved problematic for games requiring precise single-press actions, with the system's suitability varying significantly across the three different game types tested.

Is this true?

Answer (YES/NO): NO